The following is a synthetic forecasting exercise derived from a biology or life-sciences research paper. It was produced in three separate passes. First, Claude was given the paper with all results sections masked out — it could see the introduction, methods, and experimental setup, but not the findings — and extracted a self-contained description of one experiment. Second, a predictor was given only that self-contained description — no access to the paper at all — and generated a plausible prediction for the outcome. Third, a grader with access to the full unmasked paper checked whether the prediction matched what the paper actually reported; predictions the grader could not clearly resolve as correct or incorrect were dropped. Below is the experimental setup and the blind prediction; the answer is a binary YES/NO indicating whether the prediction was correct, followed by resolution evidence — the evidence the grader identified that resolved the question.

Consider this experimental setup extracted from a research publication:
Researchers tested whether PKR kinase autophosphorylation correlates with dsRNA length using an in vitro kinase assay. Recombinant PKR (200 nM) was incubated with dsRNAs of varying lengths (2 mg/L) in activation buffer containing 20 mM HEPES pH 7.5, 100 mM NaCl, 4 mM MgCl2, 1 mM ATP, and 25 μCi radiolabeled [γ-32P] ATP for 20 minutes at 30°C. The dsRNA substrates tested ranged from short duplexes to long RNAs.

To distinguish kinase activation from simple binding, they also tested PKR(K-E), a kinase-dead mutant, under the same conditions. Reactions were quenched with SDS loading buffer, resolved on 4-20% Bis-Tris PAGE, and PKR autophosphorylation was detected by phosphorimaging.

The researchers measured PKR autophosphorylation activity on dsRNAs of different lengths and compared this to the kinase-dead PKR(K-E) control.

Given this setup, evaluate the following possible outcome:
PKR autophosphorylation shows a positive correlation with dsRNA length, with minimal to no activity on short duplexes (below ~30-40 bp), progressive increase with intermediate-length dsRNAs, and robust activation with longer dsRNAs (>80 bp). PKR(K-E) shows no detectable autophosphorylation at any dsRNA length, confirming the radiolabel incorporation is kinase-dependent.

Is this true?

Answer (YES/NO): NO